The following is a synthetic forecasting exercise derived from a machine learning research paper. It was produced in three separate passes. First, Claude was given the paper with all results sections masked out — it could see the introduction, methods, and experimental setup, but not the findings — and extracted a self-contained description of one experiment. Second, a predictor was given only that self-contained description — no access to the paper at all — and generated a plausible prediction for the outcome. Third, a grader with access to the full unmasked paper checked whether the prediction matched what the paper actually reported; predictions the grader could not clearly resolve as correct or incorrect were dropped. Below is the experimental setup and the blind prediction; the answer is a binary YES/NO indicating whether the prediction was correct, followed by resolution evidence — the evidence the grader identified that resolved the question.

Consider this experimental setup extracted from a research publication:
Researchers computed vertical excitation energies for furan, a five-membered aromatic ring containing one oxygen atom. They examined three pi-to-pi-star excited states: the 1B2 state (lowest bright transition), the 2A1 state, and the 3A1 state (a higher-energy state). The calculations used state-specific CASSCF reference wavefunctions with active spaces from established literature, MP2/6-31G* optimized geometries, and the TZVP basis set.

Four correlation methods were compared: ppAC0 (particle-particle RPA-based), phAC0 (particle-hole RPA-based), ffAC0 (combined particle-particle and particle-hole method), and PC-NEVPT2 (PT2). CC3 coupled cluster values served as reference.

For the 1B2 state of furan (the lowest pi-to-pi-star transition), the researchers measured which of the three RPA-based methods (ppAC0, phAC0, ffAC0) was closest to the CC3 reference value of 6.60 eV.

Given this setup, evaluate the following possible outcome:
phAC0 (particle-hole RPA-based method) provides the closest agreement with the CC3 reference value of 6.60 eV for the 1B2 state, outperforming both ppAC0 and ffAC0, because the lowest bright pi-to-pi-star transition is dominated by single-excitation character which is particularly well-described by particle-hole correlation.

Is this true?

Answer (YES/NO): NO